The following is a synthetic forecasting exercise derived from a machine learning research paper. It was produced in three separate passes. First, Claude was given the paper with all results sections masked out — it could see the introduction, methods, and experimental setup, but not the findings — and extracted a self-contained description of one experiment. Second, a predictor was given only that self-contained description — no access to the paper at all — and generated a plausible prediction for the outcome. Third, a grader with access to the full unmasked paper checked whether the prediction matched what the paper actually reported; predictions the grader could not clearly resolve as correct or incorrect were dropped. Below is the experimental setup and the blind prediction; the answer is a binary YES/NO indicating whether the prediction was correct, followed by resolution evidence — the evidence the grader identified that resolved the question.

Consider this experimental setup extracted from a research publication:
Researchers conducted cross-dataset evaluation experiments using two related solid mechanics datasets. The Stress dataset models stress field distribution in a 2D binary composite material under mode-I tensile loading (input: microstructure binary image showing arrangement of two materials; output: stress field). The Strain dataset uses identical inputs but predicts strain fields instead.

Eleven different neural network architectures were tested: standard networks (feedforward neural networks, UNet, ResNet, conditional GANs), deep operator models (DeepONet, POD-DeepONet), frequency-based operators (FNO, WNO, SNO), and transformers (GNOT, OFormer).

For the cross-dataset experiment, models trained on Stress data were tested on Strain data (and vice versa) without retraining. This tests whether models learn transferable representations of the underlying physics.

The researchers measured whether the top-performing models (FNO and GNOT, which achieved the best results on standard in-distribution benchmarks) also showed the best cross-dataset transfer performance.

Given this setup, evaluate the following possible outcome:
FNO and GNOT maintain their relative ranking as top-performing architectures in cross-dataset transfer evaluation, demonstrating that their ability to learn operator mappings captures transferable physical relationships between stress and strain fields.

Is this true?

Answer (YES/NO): NO